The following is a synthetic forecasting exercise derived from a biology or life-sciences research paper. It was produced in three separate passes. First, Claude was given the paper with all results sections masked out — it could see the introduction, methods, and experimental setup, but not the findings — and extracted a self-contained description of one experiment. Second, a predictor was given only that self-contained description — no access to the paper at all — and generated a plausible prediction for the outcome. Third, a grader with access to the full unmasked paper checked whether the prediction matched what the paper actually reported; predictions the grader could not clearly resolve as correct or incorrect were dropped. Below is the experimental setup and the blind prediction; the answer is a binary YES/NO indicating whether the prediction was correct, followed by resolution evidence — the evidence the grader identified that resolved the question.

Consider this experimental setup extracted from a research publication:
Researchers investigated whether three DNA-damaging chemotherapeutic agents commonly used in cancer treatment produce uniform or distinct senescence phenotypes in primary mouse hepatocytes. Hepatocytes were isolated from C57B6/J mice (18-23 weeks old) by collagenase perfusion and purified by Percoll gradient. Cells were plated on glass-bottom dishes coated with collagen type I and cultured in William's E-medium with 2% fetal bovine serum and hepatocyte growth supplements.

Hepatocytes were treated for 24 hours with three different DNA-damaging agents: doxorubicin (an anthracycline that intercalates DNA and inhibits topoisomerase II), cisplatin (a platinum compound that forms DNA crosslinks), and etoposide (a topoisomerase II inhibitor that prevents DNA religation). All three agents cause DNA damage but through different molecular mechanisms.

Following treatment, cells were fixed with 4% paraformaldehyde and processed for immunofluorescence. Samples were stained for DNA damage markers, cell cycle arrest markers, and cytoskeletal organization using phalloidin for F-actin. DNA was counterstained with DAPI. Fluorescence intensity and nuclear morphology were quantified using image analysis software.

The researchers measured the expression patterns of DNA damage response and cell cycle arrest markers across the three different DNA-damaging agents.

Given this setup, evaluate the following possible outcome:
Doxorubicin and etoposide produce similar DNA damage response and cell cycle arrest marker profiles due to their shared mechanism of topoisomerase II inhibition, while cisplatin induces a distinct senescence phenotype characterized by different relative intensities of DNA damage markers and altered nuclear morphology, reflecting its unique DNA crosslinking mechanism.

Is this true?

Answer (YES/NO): NO